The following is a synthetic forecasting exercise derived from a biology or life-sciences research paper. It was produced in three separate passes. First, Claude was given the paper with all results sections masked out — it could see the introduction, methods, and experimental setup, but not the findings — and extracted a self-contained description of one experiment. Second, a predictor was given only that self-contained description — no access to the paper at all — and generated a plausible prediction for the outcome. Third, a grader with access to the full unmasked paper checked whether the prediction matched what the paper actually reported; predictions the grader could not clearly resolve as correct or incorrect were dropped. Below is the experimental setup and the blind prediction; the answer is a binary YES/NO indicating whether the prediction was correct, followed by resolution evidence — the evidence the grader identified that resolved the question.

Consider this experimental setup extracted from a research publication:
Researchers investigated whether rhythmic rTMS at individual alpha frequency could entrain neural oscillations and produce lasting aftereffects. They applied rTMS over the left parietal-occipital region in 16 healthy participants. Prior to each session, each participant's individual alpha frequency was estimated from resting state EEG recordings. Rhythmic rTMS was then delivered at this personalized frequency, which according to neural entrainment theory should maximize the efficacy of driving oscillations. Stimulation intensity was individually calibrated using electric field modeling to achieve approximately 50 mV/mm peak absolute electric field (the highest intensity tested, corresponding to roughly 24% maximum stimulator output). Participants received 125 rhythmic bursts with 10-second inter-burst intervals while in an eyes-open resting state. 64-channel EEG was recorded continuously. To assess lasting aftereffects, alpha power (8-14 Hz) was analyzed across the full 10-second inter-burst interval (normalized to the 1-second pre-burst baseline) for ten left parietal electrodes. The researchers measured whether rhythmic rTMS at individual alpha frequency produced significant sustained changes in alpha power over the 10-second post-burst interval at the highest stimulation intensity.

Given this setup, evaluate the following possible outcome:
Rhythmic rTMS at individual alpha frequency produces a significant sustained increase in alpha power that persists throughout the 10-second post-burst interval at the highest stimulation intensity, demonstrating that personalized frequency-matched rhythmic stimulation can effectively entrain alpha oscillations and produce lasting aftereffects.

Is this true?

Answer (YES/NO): NO